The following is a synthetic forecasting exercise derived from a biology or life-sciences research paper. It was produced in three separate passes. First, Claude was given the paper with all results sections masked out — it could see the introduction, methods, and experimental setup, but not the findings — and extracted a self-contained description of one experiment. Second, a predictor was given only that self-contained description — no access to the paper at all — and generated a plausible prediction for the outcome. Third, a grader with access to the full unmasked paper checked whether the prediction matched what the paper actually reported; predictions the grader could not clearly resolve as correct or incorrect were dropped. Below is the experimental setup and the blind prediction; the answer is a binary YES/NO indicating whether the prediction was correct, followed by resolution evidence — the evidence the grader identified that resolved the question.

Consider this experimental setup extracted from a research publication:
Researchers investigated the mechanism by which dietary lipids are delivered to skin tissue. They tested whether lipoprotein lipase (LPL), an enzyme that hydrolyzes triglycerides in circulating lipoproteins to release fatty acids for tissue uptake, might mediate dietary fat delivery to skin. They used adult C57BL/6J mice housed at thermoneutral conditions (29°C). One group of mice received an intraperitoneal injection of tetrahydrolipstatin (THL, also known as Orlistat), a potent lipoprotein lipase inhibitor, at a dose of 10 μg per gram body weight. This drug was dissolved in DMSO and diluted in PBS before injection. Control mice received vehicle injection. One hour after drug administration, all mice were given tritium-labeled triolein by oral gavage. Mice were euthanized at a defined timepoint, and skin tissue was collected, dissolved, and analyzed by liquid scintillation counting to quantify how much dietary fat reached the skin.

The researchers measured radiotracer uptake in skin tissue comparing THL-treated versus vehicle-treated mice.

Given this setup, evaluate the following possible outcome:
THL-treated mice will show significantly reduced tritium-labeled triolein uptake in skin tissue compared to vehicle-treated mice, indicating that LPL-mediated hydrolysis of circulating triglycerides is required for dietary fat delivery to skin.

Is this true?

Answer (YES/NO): YES